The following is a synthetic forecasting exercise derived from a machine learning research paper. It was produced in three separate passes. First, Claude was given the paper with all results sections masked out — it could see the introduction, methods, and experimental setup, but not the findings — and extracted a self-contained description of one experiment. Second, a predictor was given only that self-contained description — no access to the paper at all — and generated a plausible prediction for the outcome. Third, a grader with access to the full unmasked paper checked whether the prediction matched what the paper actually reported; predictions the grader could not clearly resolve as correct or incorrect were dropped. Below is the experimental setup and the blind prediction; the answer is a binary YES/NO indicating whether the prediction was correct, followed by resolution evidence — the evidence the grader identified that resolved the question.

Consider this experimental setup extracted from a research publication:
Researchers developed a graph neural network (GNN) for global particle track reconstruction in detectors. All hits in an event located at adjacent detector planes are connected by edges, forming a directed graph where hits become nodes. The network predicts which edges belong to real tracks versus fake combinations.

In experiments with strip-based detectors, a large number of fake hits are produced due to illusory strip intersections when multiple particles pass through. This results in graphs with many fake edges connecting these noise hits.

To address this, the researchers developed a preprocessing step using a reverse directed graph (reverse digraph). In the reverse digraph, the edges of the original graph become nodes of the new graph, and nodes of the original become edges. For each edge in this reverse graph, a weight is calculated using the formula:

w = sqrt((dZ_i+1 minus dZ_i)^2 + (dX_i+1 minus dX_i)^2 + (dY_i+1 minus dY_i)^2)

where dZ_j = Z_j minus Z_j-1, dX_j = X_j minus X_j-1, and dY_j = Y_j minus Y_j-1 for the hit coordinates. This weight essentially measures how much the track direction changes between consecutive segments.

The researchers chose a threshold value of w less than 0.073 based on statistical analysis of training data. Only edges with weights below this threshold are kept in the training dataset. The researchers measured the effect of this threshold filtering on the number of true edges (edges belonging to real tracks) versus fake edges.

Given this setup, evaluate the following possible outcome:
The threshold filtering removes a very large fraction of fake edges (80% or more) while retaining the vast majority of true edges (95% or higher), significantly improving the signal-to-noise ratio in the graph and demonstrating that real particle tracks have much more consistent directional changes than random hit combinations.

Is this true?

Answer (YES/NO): YES